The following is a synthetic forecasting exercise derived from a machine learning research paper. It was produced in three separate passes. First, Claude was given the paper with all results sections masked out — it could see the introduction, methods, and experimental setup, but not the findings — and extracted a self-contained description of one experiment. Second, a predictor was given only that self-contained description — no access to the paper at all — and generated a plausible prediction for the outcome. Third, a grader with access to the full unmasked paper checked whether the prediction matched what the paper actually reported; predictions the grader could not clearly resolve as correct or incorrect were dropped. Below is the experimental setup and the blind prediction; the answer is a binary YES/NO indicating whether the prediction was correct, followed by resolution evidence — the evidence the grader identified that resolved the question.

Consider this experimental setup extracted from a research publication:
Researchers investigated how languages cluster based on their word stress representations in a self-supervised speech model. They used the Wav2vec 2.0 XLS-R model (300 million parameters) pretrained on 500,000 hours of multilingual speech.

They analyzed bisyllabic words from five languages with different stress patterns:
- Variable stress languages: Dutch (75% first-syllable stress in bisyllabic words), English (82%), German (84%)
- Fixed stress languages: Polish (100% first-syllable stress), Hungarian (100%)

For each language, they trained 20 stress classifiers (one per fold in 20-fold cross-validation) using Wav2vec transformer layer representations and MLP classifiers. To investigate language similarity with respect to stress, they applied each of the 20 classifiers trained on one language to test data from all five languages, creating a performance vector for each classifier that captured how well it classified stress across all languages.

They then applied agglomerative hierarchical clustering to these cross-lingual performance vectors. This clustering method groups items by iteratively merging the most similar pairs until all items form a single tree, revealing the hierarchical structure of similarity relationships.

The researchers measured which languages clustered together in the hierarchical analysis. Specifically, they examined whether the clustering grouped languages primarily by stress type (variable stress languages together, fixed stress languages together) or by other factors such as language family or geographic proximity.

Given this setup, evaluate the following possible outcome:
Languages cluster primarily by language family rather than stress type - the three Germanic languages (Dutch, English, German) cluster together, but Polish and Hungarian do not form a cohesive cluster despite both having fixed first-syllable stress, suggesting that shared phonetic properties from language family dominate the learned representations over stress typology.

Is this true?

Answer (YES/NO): NO